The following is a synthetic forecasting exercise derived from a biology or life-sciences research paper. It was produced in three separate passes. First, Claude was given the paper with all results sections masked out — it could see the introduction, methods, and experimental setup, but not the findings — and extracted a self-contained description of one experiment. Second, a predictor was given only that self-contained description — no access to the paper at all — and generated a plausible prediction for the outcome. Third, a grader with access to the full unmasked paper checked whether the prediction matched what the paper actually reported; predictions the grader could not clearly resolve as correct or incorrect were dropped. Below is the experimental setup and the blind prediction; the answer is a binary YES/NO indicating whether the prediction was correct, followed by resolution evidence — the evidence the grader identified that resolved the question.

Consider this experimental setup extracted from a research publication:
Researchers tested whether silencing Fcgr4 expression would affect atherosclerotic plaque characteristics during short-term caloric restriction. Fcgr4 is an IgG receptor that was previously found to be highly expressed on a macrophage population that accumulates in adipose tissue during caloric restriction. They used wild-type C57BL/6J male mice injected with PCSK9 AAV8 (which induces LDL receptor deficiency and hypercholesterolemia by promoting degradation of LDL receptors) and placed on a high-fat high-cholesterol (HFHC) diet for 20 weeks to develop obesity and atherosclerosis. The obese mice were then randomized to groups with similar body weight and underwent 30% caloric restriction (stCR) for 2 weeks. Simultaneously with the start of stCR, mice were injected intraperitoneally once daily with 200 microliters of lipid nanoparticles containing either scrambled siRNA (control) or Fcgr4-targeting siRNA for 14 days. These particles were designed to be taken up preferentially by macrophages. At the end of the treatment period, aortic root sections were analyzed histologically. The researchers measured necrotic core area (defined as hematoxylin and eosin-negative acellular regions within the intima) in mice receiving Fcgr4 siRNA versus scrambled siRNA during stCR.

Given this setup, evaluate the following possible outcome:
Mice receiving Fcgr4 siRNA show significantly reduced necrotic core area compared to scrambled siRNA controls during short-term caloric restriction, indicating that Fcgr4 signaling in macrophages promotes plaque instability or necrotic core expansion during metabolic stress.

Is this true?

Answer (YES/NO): NO